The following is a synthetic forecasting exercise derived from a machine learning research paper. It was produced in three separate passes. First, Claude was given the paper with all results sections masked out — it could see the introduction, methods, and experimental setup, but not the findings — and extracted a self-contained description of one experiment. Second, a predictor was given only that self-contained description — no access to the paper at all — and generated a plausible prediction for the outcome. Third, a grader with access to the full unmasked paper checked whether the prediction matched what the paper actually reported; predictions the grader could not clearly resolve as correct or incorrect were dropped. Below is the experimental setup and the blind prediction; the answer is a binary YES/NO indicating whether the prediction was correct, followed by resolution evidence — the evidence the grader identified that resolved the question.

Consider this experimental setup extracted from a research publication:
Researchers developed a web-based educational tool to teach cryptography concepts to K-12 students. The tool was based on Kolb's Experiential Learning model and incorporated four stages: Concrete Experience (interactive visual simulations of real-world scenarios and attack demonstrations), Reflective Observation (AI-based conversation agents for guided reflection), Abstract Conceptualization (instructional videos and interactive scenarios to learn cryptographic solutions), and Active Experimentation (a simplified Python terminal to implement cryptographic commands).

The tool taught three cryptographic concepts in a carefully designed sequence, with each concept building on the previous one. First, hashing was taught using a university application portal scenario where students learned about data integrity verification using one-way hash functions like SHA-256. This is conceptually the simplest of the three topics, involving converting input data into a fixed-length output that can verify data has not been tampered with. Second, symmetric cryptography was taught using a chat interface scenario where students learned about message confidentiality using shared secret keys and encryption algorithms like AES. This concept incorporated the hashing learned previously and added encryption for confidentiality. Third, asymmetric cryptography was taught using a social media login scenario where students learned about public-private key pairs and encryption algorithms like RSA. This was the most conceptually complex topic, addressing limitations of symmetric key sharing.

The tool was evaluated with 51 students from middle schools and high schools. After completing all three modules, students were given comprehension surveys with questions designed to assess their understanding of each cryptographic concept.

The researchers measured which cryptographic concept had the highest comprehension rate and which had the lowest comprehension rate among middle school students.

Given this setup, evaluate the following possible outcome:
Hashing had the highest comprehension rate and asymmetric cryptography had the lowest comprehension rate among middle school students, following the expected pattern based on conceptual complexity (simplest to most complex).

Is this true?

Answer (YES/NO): NO